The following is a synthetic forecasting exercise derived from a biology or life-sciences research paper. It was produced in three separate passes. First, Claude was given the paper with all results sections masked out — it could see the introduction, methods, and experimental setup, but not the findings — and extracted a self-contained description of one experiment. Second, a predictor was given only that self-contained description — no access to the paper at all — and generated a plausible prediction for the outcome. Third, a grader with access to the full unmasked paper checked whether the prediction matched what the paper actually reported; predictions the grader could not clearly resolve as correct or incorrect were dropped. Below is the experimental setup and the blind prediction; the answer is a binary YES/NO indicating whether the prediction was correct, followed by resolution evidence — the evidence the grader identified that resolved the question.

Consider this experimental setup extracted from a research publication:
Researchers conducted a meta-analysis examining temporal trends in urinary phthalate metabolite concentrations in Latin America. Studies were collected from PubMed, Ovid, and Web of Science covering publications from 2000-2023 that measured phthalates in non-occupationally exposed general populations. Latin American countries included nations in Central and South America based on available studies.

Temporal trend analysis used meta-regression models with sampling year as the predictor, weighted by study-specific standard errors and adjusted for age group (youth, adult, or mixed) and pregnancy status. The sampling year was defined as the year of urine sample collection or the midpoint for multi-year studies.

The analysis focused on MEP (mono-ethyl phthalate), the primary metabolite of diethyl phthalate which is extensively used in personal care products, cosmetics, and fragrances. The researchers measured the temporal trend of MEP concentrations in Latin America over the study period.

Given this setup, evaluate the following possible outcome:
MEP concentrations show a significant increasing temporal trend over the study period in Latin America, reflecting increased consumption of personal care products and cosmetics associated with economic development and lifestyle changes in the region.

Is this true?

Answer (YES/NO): NO